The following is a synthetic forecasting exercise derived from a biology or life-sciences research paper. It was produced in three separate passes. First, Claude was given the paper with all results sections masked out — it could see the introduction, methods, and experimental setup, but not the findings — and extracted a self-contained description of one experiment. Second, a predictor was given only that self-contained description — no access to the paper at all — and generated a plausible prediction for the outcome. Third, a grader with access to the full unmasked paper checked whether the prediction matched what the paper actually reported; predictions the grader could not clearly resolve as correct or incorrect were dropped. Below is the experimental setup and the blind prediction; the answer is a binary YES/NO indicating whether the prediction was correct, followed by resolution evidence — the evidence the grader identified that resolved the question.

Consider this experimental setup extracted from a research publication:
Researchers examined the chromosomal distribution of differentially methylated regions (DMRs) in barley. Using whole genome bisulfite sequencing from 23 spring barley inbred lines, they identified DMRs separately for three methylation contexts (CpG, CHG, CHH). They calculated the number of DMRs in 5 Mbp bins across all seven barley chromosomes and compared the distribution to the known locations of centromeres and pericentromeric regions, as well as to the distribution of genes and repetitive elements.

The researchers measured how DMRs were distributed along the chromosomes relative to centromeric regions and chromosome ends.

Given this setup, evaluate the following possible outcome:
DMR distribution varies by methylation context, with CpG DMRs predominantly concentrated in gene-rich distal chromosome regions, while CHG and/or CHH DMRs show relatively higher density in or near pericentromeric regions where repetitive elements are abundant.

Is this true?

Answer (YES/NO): NO